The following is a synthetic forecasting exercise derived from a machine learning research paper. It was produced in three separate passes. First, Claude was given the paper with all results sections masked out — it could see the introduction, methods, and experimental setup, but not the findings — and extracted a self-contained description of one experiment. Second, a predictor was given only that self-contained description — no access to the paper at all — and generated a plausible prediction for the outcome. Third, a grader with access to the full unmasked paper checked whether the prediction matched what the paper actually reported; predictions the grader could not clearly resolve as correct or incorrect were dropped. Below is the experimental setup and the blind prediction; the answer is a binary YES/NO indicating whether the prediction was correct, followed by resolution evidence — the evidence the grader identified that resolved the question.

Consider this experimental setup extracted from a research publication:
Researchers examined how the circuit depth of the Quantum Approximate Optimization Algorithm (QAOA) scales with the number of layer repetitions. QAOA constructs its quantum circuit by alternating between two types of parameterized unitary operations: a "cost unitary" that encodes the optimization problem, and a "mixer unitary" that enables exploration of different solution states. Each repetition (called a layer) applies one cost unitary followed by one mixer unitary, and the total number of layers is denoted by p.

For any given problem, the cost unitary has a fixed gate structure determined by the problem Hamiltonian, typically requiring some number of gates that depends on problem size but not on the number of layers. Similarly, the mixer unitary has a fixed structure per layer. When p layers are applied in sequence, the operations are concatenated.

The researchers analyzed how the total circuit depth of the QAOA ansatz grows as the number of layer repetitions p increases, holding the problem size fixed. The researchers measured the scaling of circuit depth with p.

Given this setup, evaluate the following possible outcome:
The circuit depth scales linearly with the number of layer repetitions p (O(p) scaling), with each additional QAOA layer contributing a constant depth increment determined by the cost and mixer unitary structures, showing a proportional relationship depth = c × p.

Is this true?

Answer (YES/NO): YES